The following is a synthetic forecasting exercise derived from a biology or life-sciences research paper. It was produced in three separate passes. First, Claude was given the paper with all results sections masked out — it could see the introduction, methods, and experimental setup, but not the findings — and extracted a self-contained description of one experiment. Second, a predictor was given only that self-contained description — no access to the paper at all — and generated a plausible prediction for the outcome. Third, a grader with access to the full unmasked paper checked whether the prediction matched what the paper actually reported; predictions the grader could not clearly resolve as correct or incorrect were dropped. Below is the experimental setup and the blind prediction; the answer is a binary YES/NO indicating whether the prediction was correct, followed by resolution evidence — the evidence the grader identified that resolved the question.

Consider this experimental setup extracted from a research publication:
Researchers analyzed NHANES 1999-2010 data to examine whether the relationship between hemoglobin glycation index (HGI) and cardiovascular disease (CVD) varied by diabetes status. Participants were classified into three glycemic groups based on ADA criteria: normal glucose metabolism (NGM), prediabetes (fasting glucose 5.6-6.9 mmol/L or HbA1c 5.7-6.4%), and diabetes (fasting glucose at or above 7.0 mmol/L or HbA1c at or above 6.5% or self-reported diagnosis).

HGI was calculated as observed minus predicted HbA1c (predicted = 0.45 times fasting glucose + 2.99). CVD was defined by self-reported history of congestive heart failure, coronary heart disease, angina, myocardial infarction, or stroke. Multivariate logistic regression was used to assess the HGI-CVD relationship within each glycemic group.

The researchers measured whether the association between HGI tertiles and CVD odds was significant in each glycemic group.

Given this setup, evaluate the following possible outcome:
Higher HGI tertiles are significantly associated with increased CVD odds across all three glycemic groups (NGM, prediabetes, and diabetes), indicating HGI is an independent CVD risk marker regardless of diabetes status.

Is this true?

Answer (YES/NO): NO